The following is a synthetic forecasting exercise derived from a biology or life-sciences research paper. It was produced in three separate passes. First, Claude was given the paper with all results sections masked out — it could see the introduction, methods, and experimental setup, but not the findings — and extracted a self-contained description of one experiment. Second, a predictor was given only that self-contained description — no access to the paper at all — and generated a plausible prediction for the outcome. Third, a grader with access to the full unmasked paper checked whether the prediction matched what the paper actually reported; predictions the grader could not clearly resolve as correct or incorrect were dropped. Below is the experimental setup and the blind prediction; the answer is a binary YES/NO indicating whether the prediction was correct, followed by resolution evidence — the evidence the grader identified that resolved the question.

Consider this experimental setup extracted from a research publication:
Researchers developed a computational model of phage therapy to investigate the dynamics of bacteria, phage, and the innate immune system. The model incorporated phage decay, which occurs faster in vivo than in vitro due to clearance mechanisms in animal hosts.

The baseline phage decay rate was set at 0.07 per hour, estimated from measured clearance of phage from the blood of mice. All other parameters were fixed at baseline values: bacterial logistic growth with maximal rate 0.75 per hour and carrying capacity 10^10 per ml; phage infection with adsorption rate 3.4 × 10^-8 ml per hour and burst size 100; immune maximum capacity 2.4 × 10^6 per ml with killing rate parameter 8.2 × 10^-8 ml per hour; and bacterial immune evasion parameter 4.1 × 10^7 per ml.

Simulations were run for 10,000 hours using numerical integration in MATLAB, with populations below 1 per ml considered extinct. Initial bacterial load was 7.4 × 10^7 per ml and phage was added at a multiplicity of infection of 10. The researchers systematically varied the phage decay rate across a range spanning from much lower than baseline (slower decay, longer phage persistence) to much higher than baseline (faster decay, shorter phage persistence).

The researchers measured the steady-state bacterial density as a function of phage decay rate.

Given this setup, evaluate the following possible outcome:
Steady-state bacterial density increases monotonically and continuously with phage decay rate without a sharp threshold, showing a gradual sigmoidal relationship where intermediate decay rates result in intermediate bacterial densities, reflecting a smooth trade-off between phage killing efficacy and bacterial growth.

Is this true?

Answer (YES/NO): NO